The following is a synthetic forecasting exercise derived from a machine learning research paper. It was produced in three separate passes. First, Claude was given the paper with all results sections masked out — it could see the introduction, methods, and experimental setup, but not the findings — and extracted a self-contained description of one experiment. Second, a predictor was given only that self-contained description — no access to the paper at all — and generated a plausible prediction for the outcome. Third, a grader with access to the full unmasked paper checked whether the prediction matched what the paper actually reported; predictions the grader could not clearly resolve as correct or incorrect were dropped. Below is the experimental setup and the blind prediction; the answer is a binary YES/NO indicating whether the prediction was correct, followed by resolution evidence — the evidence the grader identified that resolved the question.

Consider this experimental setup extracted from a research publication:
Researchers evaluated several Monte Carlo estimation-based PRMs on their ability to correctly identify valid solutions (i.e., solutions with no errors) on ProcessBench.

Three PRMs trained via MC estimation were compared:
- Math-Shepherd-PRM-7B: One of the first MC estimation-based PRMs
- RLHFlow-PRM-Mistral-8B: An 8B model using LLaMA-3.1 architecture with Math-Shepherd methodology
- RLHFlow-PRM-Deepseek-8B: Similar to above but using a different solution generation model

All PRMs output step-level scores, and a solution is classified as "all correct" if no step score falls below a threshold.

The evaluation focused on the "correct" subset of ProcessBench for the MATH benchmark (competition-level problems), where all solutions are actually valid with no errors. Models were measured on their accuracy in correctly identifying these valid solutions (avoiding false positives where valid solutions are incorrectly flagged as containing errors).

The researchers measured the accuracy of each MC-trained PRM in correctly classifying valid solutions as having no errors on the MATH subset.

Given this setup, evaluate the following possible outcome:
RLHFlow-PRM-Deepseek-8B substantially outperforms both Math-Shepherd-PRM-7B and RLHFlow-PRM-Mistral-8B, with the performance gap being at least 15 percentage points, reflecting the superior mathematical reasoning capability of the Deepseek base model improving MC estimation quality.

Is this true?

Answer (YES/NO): NO